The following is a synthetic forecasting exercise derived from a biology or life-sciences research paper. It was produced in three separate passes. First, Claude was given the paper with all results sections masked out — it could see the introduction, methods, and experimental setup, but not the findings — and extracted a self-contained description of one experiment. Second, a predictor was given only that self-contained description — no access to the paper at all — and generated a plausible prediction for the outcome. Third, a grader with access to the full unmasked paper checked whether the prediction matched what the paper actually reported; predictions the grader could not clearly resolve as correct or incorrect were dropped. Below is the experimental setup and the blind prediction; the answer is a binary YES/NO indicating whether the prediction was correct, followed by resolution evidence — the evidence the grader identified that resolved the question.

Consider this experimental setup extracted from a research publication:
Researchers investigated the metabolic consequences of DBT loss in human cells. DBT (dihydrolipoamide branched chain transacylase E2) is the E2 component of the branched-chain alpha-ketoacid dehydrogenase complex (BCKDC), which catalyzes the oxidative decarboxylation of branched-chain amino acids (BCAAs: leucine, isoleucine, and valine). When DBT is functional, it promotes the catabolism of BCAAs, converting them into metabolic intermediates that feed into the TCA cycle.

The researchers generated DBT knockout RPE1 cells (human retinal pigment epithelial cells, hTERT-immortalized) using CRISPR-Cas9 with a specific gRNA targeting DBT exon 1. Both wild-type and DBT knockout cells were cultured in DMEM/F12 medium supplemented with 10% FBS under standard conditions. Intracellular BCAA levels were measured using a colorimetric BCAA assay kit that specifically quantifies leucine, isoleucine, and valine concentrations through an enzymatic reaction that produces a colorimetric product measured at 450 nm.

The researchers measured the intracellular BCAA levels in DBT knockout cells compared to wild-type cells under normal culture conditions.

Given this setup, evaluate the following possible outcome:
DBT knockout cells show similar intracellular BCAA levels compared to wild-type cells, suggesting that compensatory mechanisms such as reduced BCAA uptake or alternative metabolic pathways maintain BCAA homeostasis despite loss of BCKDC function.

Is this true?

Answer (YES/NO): NO